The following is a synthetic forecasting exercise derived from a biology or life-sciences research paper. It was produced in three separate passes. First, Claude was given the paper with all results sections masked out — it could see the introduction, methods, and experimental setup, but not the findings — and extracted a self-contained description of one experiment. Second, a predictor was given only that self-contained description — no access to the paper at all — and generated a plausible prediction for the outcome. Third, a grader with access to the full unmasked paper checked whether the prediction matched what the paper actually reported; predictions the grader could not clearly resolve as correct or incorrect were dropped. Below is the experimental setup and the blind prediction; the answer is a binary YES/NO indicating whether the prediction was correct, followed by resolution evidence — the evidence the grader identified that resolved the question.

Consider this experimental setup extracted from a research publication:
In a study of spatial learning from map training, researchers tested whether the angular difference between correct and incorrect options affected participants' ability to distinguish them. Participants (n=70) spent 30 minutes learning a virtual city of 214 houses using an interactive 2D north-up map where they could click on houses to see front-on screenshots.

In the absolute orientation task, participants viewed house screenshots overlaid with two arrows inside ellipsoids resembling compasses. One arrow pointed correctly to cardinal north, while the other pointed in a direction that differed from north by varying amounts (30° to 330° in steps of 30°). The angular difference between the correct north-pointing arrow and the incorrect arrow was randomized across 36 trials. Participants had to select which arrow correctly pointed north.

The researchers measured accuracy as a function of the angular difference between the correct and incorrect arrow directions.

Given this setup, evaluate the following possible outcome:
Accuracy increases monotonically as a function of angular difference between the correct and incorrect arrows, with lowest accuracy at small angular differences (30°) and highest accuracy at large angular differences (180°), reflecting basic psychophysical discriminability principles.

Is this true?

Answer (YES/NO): NO